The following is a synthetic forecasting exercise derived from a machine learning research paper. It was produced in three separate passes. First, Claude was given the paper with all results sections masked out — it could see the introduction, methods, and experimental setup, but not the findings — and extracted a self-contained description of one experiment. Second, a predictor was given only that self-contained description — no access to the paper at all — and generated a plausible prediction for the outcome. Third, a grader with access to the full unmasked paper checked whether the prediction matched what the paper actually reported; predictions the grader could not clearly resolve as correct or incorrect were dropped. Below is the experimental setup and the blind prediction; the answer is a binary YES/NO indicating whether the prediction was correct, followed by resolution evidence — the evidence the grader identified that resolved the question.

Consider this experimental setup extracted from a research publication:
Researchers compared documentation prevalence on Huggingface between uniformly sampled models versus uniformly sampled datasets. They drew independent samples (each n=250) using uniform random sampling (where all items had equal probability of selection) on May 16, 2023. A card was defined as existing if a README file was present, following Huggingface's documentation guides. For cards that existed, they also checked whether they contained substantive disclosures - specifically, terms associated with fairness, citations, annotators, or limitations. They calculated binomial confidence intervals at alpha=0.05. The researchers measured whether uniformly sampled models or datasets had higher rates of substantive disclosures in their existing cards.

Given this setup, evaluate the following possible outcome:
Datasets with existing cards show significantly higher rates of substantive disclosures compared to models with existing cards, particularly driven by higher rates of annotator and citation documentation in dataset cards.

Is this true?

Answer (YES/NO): NO